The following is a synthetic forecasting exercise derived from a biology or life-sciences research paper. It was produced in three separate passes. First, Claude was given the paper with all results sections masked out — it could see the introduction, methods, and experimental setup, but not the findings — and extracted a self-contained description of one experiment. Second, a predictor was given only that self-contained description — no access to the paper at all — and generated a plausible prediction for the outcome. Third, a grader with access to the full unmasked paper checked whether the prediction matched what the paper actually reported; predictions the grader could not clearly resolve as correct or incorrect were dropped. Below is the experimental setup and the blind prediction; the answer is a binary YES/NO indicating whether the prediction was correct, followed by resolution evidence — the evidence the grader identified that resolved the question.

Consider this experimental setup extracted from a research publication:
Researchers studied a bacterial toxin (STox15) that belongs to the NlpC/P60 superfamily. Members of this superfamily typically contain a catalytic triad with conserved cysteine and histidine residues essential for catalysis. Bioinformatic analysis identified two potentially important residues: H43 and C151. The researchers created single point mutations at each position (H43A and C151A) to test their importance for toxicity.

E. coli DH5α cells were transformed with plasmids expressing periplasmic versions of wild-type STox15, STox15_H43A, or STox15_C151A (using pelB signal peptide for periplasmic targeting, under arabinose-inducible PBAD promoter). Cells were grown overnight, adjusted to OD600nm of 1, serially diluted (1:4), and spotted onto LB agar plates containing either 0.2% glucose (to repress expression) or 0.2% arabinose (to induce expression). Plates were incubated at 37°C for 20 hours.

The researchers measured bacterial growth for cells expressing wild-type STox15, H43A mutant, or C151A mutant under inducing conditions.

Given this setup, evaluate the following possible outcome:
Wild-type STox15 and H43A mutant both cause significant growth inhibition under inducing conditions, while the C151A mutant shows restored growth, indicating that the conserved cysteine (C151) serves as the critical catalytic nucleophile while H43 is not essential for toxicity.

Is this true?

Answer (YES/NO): NO